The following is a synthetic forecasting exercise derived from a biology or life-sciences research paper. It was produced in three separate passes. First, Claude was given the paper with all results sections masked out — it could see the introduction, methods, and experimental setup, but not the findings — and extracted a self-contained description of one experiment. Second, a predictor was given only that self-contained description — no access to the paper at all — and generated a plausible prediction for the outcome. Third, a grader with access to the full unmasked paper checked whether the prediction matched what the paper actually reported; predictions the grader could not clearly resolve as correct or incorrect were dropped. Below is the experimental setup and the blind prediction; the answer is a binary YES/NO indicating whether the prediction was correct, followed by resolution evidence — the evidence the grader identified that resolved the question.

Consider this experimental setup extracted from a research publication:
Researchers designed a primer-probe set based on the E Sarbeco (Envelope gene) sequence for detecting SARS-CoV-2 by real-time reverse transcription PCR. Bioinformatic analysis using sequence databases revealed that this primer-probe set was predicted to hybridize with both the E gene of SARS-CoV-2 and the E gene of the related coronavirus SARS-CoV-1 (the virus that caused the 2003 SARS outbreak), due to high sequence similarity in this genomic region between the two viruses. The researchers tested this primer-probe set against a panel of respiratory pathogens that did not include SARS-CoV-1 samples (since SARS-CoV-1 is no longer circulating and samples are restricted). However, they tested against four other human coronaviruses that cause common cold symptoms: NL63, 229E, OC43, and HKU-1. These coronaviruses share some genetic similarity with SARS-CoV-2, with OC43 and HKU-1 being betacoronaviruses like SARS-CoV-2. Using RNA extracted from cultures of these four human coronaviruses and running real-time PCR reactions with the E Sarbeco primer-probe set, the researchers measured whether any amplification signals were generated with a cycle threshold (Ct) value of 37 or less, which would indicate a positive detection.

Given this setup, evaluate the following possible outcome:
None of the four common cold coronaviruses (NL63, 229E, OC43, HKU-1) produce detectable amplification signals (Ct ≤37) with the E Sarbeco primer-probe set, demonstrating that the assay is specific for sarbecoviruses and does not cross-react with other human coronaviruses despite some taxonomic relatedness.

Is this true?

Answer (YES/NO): YES